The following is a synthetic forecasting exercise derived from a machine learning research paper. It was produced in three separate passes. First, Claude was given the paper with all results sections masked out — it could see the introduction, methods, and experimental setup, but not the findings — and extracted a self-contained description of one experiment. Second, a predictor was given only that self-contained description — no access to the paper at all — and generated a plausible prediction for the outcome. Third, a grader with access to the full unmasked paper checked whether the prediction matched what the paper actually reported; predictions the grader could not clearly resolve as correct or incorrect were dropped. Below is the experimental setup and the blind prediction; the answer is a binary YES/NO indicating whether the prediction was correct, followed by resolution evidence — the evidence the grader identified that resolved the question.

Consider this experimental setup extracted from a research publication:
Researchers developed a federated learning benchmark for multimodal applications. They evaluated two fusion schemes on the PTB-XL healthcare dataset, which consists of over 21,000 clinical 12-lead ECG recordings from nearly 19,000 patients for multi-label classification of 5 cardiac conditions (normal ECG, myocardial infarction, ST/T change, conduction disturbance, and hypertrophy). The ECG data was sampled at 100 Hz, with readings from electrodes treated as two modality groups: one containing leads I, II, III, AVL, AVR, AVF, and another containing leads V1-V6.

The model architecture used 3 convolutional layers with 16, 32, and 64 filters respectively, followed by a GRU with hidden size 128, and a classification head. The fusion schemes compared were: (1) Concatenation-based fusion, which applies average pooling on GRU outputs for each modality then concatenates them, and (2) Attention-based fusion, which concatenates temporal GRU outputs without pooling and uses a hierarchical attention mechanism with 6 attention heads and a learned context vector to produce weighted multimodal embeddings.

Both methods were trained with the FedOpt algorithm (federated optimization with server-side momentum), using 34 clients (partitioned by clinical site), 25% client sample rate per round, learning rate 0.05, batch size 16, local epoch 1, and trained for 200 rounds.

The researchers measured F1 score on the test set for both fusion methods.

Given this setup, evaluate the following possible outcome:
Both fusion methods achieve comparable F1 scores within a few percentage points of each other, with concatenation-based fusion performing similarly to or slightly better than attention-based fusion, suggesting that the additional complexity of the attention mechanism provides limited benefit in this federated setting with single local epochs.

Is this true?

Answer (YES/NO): YES